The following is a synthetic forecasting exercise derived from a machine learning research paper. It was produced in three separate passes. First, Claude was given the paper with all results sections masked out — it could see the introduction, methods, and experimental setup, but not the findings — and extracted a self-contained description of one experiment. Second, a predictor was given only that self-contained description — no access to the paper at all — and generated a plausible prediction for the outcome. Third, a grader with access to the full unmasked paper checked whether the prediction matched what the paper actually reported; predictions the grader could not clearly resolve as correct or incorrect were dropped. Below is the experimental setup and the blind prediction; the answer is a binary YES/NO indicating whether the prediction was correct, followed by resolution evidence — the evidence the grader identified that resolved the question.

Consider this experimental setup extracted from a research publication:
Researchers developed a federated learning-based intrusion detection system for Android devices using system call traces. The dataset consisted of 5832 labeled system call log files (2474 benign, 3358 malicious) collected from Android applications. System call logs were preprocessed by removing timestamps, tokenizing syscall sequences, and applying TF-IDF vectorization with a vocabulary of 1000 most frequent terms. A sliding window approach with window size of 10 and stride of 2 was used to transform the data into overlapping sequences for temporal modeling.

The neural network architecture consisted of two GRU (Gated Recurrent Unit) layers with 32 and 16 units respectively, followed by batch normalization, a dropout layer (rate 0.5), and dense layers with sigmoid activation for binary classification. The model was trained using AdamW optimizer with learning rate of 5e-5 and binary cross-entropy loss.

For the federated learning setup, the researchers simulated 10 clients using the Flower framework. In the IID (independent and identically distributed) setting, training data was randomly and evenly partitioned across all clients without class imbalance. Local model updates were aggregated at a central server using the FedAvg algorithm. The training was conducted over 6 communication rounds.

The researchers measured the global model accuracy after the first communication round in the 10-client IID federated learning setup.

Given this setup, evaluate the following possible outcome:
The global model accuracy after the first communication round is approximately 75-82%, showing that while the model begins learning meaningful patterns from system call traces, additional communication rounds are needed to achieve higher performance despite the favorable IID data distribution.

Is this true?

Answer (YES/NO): NO